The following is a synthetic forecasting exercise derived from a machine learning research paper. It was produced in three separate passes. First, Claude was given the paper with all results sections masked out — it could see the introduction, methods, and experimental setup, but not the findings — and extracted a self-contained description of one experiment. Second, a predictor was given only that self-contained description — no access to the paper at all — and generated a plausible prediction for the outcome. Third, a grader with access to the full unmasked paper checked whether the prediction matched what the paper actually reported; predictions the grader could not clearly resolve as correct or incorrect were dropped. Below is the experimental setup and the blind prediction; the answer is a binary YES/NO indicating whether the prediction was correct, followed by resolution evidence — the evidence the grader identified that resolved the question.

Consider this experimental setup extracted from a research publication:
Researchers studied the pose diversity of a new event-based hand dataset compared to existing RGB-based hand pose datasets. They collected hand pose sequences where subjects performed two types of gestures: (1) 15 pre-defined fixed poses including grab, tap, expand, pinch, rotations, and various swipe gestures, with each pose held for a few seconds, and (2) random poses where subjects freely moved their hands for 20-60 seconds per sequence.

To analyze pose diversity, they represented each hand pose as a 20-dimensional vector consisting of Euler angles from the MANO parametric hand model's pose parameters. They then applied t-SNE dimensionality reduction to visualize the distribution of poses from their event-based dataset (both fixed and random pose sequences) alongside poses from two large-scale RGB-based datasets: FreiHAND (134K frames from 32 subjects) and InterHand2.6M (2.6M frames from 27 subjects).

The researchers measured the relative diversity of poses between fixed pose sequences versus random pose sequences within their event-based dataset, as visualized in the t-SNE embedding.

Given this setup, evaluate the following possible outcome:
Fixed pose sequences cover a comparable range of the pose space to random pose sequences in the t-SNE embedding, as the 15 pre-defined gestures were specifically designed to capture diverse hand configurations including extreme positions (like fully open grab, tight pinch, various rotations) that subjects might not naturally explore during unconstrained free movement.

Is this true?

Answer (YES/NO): NO